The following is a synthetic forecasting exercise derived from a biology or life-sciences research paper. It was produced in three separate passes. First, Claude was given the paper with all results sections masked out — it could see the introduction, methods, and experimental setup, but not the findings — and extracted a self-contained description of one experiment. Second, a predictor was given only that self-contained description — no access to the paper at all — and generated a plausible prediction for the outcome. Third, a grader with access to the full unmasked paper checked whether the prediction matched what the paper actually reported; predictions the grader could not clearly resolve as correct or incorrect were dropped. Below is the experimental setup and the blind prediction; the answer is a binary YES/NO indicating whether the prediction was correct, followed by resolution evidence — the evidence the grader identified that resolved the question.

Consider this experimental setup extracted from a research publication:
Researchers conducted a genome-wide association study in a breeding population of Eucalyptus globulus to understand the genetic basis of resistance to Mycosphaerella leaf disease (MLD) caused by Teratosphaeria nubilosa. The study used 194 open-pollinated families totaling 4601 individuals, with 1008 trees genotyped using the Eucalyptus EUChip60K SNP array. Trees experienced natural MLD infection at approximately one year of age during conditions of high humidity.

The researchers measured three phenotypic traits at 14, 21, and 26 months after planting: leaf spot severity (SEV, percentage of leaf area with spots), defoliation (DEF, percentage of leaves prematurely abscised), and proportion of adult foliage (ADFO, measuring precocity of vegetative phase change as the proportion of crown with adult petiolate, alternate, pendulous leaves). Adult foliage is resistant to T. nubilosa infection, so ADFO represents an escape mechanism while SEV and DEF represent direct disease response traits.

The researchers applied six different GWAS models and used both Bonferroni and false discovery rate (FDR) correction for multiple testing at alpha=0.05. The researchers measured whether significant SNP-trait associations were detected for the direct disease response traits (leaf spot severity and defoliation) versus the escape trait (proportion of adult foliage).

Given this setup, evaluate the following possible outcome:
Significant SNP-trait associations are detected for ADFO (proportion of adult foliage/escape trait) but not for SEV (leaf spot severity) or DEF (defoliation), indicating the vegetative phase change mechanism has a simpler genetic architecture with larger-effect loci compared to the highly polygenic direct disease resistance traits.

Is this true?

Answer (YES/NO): NO